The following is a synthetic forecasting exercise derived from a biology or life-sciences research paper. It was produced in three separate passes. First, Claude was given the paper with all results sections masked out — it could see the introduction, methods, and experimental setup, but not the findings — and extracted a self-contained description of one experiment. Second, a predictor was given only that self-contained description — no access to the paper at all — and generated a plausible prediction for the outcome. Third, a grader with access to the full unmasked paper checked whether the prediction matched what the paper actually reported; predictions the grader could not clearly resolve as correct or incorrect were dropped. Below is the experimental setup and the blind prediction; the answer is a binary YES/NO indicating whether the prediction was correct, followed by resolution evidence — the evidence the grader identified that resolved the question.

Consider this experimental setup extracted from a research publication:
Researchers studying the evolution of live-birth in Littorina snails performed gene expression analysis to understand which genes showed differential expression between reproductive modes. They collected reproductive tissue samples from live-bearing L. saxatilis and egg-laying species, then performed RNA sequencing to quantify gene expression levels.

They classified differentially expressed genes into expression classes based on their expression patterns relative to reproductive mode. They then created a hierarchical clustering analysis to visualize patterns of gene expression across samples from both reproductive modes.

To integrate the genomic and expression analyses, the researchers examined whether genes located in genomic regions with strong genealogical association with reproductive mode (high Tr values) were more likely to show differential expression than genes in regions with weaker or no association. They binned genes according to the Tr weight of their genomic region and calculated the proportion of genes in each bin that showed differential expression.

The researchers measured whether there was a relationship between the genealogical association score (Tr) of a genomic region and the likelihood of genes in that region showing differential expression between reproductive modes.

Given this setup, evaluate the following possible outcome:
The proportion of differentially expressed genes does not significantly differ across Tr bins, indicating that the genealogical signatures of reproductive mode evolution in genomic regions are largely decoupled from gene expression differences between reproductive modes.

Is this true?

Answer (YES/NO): NO